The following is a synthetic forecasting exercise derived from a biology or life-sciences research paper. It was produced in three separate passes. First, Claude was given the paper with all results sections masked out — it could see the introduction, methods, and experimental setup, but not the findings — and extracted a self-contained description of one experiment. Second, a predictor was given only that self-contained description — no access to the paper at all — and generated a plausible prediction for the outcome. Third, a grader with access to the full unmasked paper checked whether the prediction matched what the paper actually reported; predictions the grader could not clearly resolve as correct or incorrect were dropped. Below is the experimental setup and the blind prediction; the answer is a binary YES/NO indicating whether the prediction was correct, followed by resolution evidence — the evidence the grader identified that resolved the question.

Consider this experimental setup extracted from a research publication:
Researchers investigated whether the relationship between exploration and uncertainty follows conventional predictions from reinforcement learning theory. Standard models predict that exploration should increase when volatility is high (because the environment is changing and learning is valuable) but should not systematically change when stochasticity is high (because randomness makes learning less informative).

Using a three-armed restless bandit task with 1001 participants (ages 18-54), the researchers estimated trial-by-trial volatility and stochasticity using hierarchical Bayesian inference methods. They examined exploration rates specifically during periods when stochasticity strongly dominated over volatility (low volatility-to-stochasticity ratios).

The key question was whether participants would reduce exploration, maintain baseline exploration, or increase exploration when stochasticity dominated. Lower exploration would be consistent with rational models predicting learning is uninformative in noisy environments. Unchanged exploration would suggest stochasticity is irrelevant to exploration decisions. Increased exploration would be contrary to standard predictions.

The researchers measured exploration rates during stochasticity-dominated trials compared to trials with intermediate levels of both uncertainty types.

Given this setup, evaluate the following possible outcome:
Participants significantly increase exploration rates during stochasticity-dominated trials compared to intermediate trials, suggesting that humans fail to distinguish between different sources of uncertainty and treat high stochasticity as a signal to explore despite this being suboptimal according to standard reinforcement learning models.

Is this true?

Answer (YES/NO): NO